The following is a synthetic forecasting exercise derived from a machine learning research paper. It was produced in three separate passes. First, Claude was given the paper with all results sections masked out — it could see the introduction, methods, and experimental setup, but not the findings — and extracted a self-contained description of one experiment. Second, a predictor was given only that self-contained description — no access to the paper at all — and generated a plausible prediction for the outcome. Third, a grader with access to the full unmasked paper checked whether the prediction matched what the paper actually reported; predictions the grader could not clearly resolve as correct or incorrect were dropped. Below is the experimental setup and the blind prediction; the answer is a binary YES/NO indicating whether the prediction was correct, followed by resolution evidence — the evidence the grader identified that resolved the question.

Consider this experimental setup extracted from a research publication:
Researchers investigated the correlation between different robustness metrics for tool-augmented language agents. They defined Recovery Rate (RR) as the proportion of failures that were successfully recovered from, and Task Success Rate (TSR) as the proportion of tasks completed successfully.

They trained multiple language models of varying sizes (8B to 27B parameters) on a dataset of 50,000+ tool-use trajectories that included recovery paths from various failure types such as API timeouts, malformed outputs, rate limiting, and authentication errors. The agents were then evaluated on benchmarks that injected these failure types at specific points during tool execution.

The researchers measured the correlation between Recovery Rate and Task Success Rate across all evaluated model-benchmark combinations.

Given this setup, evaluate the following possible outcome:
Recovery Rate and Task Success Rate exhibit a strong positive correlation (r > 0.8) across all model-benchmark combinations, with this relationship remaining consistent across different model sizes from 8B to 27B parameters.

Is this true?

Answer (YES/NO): YES